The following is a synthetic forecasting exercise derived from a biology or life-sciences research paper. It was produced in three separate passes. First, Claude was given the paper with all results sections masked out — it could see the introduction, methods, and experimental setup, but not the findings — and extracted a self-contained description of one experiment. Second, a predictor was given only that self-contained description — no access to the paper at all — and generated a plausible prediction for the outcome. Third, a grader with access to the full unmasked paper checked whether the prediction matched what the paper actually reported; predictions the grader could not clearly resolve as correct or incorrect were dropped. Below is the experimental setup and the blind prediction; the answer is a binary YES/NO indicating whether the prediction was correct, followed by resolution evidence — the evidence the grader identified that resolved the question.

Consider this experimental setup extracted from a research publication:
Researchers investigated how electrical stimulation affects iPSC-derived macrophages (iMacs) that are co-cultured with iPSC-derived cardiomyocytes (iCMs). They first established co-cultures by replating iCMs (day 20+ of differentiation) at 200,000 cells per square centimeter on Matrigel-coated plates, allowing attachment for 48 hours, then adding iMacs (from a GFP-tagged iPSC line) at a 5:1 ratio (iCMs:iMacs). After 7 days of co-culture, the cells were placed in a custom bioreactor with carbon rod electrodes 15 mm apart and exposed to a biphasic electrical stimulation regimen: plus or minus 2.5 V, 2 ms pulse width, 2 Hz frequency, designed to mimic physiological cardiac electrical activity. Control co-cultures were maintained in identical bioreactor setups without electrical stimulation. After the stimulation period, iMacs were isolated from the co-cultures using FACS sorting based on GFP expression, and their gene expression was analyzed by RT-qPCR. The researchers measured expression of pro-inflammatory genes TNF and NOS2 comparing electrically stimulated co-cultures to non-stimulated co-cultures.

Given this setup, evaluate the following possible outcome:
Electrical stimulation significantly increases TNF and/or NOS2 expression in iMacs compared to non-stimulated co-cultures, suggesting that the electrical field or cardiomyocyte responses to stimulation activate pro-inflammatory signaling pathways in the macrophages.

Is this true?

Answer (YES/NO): NO